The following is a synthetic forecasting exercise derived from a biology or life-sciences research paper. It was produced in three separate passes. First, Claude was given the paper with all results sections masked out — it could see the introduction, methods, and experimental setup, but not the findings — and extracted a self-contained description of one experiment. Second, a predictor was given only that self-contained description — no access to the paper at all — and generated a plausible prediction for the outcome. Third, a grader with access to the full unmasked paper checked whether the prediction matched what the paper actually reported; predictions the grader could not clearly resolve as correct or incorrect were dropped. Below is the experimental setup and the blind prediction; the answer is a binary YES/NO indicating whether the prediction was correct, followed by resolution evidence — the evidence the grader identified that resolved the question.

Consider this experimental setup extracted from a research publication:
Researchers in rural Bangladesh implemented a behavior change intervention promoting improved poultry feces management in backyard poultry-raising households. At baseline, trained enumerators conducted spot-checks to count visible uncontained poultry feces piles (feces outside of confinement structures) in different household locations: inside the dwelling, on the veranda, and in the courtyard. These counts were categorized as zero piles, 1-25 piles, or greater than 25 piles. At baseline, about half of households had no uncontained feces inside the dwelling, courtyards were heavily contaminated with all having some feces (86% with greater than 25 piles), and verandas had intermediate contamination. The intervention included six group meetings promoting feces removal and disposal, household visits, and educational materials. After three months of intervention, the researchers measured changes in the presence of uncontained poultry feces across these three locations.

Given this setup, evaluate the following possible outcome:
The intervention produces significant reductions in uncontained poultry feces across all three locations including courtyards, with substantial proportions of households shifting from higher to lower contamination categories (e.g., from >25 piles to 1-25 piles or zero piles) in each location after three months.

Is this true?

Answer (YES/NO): NO